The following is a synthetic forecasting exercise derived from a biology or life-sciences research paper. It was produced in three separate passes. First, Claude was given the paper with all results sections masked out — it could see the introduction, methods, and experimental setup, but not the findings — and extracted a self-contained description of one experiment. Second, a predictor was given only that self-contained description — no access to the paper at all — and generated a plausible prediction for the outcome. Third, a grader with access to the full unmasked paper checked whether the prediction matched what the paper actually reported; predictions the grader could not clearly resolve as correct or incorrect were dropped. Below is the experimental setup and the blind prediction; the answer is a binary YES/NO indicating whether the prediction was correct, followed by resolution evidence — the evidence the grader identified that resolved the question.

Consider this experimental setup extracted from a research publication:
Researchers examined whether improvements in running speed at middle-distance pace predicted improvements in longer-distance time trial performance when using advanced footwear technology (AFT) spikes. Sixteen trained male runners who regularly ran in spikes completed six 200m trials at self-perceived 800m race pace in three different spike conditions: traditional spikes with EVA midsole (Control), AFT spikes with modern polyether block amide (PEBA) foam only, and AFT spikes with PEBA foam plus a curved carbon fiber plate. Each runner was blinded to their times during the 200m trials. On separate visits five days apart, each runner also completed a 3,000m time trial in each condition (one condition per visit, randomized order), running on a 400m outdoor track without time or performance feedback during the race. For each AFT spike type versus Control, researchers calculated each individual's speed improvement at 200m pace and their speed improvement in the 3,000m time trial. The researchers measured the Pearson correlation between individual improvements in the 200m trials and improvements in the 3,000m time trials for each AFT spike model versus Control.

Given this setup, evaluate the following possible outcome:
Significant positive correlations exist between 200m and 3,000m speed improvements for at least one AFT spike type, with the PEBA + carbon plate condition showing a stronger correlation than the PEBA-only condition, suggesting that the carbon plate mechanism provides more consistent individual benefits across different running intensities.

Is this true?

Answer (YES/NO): NO